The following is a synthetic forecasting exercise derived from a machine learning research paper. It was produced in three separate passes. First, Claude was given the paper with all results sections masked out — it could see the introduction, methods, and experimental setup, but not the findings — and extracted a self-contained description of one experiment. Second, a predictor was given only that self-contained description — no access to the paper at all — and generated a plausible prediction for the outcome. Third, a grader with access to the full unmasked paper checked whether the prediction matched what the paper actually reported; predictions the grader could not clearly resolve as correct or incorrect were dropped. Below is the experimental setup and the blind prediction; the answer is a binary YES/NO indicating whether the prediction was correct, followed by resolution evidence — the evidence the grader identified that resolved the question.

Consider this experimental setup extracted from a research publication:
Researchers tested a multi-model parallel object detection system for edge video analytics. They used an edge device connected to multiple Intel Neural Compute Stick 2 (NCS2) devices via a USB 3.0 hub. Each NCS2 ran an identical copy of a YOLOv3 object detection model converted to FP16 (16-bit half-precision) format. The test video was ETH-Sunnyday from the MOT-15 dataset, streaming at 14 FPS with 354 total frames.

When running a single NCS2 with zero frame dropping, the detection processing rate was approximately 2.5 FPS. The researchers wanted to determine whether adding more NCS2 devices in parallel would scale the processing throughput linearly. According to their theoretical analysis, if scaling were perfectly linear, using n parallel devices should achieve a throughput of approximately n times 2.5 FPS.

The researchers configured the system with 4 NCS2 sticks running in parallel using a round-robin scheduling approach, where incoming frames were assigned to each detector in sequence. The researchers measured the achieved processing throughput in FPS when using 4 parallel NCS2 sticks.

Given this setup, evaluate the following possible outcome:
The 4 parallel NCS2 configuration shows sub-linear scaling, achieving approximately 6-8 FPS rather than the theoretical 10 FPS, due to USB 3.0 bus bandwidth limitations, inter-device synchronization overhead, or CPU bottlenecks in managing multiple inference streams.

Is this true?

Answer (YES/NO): NO